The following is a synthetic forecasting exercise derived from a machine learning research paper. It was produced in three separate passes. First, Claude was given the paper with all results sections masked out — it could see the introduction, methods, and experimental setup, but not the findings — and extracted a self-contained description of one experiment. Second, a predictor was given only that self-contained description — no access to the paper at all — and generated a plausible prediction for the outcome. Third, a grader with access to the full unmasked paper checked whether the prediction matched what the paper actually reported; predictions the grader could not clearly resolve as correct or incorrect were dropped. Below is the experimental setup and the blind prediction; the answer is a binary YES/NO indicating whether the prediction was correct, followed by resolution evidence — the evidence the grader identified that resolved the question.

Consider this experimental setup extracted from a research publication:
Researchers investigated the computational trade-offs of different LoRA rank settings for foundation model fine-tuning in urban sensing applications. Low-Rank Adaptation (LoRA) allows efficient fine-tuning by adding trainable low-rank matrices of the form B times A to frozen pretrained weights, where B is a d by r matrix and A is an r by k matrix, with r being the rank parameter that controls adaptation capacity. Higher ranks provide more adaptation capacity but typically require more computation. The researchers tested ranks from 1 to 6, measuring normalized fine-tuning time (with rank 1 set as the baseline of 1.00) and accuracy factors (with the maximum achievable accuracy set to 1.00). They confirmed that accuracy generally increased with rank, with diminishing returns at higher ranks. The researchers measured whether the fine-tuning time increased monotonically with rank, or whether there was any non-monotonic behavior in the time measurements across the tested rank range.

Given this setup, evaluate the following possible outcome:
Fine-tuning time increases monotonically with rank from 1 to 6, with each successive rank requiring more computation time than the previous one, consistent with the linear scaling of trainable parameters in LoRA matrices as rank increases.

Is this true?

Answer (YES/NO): NO